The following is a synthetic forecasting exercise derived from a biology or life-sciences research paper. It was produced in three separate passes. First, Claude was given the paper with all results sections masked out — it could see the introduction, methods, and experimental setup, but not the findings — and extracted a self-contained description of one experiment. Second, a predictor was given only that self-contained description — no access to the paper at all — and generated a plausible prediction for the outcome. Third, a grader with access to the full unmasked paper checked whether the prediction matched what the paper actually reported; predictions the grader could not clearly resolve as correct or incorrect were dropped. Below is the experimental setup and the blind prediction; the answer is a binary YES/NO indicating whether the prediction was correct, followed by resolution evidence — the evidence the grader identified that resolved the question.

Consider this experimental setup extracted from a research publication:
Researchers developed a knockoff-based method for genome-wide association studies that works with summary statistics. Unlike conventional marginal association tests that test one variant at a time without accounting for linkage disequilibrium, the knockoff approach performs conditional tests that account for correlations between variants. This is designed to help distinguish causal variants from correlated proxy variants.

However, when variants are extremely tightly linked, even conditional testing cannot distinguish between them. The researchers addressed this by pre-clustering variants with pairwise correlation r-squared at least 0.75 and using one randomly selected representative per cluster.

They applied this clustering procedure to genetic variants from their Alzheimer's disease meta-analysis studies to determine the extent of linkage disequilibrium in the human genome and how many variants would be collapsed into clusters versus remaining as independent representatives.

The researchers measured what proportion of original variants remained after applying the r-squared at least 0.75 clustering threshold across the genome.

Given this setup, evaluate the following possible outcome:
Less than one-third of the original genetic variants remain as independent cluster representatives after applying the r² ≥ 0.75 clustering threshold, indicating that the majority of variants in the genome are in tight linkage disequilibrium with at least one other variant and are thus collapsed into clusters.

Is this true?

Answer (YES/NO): NO